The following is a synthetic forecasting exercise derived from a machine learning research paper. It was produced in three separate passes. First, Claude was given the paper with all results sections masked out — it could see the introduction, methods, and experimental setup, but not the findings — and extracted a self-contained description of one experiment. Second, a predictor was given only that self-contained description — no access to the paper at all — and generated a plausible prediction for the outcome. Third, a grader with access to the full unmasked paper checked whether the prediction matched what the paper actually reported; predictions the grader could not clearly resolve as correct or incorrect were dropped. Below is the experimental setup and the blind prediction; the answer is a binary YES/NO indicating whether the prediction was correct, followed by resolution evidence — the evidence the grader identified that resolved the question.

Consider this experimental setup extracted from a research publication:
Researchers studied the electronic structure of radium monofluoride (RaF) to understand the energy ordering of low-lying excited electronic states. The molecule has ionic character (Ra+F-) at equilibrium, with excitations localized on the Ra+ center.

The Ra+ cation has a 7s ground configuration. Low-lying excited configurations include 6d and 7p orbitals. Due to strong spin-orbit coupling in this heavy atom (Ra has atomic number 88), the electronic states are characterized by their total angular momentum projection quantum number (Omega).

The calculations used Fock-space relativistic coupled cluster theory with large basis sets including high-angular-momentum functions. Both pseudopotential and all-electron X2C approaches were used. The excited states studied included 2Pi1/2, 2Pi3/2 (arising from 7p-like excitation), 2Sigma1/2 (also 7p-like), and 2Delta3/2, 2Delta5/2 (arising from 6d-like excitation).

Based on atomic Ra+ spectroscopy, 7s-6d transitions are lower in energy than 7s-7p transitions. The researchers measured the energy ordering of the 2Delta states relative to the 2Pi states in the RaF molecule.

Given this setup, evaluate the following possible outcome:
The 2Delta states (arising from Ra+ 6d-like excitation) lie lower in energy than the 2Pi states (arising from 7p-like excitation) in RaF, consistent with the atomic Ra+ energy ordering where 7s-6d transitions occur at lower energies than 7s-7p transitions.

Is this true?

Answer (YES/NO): NO